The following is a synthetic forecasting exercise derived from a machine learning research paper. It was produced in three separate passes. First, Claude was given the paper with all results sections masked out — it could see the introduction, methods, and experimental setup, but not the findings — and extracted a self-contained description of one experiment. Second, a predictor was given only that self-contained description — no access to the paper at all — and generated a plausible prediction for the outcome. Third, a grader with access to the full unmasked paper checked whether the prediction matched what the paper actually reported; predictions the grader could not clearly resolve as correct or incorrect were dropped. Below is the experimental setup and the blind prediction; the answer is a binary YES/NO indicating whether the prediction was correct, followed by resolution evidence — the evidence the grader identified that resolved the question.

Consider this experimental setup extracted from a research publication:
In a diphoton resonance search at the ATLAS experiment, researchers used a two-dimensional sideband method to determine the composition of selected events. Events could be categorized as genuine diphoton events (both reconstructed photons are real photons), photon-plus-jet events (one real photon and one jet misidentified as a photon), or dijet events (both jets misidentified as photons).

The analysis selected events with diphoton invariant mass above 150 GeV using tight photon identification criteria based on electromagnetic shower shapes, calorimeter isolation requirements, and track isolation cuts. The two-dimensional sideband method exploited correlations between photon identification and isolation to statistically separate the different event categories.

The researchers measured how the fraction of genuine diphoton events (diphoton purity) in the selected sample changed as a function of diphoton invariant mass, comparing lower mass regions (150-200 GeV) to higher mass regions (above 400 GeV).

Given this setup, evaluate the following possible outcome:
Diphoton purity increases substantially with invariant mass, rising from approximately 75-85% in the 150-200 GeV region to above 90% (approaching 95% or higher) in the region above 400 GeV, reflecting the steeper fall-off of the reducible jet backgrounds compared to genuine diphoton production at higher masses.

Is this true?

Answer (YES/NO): NO